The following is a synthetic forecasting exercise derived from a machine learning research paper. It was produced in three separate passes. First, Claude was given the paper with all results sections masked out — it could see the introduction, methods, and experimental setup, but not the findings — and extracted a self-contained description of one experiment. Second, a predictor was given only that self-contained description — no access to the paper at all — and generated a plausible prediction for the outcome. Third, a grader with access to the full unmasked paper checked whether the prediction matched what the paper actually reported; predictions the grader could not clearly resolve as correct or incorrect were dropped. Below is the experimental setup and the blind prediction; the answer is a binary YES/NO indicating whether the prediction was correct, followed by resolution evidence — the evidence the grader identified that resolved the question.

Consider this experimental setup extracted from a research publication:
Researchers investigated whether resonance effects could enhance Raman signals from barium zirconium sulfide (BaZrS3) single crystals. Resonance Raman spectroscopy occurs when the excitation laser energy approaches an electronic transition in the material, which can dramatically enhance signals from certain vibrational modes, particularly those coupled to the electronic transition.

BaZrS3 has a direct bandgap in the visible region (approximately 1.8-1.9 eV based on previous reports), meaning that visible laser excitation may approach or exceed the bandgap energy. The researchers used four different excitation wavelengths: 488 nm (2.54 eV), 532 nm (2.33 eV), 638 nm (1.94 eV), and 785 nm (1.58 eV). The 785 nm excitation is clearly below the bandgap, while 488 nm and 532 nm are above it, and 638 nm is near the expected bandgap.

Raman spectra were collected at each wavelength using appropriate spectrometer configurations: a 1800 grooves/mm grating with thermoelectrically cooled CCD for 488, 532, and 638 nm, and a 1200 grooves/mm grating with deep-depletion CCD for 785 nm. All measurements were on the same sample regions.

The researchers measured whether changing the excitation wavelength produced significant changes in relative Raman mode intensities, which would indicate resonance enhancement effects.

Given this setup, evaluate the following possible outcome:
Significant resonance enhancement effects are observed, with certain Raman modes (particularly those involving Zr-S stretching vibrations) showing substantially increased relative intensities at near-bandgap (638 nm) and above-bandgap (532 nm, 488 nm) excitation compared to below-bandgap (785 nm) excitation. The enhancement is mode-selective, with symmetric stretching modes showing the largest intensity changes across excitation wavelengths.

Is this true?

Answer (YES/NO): NO